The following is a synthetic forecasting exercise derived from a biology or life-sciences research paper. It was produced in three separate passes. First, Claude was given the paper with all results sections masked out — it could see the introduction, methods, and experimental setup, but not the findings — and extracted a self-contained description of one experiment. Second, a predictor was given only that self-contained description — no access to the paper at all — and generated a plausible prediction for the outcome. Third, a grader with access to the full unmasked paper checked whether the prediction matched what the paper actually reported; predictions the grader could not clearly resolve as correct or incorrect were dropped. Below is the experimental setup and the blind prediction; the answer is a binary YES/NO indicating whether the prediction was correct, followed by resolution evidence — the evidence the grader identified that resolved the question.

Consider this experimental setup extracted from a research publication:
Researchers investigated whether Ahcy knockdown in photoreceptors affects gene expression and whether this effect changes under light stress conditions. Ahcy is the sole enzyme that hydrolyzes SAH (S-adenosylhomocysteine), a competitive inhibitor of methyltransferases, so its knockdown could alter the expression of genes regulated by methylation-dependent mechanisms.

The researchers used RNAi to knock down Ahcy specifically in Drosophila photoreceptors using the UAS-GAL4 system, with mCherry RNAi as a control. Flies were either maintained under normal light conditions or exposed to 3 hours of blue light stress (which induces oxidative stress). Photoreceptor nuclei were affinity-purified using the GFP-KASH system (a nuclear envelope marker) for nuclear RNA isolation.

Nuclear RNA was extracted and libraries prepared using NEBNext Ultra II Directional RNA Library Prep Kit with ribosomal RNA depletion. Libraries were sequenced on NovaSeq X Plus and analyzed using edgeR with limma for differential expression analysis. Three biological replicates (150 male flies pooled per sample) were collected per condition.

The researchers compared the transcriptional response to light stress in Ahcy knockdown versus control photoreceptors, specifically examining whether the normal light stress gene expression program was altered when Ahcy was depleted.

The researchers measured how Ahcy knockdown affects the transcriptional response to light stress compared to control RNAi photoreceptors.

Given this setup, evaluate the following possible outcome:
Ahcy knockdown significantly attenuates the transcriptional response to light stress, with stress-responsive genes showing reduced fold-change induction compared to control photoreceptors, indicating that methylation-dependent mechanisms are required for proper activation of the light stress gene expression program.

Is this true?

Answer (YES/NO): NO